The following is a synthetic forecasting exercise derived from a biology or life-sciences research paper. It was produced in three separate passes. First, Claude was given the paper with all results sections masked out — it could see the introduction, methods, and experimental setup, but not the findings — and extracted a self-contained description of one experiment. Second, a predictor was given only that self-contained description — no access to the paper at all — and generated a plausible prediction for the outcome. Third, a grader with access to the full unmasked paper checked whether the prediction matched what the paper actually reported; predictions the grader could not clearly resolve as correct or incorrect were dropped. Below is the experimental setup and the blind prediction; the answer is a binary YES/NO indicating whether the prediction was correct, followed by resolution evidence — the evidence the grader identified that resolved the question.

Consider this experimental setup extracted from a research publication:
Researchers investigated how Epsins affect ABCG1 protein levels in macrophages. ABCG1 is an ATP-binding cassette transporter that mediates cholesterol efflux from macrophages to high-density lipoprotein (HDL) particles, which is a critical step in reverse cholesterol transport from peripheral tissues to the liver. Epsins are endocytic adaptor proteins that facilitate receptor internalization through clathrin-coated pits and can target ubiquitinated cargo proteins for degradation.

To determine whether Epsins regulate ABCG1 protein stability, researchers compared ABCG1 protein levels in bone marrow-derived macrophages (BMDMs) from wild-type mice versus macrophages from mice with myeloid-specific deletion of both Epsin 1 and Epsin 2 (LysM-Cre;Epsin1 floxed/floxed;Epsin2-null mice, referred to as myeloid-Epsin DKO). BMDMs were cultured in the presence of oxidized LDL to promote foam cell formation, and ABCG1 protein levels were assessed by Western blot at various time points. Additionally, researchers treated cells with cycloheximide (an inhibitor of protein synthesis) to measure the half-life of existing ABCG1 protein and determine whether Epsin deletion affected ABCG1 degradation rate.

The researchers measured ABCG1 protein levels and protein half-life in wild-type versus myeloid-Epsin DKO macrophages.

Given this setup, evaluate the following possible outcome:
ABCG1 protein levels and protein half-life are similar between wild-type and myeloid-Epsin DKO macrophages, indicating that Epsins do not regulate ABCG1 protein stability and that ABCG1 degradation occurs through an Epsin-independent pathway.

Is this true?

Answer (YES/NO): NO